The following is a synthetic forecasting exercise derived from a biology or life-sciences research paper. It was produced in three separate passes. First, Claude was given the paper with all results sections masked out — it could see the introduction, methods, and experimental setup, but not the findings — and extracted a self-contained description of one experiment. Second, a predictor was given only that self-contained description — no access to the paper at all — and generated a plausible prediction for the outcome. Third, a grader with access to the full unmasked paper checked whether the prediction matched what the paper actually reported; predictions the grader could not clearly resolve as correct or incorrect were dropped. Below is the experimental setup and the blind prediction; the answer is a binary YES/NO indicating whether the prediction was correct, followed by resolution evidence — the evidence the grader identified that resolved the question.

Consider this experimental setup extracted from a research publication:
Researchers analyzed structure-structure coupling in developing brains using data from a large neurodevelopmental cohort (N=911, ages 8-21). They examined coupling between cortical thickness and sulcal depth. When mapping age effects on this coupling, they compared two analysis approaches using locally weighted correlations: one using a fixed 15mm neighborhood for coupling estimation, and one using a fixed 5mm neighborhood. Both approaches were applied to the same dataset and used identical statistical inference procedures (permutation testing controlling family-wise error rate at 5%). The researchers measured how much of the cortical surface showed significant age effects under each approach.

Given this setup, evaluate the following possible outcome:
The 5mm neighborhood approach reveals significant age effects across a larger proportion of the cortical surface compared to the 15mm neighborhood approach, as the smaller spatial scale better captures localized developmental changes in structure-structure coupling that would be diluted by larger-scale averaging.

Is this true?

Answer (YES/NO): NO